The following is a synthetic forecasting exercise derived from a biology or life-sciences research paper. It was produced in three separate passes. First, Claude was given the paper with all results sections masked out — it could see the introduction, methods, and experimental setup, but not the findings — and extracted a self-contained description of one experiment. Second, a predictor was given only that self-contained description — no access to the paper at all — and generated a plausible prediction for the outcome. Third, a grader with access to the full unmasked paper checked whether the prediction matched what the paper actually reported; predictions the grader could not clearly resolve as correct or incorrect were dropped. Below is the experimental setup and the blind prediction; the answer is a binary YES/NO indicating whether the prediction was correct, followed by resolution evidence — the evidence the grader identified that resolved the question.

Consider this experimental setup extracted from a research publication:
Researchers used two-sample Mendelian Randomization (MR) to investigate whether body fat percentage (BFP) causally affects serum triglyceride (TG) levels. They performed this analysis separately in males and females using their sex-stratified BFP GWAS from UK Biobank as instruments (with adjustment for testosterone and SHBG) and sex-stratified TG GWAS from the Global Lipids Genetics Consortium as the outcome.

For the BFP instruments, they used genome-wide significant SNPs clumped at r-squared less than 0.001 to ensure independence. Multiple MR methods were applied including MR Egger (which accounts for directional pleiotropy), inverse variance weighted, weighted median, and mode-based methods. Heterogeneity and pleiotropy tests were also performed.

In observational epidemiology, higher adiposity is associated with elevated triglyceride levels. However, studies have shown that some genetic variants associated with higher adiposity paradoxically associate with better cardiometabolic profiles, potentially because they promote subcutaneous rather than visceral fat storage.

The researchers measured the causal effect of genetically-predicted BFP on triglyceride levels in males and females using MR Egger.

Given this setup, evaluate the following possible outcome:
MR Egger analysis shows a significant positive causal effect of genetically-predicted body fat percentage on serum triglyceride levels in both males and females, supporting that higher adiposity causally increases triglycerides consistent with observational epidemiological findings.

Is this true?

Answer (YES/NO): NO